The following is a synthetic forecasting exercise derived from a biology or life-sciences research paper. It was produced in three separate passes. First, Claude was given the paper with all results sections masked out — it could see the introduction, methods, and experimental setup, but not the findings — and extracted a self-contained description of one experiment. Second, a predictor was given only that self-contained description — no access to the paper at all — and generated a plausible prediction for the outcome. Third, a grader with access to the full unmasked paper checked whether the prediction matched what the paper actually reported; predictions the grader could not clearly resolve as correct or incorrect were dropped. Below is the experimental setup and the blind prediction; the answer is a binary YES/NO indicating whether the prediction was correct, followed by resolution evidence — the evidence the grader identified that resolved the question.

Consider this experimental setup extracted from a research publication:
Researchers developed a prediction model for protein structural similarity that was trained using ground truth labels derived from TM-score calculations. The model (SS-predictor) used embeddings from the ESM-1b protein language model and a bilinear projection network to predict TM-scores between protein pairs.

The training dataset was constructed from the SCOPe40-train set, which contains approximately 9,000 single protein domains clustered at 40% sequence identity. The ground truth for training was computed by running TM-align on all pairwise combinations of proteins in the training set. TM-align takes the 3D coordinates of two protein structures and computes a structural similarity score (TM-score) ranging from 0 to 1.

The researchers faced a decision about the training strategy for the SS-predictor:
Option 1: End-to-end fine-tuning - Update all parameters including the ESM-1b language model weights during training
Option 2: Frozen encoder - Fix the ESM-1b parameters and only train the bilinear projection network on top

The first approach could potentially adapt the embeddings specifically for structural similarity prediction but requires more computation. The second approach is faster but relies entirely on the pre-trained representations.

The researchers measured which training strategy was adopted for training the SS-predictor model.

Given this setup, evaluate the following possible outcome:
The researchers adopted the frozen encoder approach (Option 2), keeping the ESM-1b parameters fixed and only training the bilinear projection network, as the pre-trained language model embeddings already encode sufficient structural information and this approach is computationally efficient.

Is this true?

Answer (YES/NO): YES